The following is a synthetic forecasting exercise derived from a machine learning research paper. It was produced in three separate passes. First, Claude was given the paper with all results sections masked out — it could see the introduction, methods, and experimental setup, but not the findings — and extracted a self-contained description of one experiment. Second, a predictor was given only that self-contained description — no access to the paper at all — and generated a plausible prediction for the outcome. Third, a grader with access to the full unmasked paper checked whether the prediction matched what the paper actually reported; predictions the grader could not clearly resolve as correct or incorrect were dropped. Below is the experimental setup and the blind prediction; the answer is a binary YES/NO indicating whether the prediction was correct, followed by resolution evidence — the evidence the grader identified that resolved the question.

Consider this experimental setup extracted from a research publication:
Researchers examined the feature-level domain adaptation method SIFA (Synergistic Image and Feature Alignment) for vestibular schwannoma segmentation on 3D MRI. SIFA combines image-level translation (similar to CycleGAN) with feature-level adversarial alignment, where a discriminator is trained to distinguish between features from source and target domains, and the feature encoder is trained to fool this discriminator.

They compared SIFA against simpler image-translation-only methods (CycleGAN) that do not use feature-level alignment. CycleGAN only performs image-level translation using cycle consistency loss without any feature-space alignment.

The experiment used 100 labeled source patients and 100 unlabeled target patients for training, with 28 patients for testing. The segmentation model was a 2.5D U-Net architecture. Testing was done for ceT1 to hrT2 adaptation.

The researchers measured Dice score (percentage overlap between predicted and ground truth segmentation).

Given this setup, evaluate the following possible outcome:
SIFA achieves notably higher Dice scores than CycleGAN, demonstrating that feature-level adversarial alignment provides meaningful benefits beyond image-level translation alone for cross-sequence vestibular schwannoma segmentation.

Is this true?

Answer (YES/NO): NO